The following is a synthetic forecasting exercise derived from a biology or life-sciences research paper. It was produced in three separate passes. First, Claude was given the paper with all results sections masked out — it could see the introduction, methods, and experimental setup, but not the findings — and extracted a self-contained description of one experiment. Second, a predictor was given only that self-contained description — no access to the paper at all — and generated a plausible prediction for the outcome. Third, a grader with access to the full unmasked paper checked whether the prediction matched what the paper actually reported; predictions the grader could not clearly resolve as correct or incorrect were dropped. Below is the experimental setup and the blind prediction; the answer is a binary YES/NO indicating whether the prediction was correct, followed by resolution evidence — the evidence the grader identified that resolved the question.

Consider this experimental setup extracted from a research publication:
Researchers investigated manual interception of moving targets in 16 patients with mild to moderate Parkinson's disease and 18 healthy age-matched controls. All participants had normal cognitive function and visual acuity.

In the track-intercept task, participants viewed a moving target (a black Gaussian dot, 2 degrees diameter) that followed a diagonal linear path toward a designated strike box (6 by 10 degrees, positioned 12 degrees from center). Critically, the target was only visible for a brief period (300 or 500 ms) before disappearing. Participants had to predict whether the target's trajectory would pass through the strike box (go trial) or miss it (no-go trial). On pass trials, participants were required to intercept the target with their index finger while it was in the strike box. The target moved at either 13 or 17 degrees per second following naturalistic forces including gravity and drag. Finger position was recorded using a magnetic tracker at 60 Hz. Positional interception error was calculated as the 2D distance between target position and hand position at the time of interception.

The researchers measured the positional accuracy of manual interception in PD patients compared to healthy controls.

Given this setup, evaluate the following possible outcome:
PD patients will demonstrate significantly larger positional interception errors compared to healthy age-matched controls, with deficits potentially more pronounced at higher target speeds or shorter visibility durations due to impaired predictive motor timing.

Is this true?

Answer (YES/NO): NO